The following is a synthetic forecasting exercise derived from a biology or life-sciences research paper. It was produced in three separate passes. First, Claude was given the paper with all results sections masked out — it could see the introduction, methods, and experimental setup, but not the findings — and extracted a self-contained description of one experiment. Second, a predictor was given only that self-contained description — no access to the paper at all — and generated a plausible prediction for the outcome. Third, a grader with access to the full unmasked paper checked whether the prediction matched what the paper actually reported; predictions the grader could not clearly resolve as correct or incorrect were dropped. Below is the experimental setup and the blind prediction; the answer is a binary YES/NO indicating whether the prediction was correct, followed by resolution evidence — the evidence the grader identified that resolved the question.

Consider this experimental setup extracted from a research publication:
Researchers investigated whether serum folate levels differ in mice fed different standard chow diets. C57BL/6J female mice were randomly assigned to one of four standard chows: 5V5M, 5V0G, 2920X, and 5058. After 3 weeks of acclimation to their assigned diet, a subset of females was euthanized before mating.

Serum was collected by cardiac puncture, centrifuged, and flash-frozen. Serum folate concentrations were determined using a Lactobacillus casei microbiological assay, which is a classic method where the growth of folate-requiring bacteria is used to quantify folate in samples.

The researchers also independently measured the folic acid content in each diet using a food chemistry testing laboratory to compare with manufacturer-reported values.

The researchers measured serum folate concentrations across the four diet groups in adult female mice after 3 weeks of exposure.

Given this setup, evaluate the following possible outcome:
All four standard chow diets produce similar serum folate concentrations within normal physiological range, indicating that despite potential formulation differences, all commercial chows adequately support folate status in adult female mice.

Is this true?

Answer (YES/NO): YES